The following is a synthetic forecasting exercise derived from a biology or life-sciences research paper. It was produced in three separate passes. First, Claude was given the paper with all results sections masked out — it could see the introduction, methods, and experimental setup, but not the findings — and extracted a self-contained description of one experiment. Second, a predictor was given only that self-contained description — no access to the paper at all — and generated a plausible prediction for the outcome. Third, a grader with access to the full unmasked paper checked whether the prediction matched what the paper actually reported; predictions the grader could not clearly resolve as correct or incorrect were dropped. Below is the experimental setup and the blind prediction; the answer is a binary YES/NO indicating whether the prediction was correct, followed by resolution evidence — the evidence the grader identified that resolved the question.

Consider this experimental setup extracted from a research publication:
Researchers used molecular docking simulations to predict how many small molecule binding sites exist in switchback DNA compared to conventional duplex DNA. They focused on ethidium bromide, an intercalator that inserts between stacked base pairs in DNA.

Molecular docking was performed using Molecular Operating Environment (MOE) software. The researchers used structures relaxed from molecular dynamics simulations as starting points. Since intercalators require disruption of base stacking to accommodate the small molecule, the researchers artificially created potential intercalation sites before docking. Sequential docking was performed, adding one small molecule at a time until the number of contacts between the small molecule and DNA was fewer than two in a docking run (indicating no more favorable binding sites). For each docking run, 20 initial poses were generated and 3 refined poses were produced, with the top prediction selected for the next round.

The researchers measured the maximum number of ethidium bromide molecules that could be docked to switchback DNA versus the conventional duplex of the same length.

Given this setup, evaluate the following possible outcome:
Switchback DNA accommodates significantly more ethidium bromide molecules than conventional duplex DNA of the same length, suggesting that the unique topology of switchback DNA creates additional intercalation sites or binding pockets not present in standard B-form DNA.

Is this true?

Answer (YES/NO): NO